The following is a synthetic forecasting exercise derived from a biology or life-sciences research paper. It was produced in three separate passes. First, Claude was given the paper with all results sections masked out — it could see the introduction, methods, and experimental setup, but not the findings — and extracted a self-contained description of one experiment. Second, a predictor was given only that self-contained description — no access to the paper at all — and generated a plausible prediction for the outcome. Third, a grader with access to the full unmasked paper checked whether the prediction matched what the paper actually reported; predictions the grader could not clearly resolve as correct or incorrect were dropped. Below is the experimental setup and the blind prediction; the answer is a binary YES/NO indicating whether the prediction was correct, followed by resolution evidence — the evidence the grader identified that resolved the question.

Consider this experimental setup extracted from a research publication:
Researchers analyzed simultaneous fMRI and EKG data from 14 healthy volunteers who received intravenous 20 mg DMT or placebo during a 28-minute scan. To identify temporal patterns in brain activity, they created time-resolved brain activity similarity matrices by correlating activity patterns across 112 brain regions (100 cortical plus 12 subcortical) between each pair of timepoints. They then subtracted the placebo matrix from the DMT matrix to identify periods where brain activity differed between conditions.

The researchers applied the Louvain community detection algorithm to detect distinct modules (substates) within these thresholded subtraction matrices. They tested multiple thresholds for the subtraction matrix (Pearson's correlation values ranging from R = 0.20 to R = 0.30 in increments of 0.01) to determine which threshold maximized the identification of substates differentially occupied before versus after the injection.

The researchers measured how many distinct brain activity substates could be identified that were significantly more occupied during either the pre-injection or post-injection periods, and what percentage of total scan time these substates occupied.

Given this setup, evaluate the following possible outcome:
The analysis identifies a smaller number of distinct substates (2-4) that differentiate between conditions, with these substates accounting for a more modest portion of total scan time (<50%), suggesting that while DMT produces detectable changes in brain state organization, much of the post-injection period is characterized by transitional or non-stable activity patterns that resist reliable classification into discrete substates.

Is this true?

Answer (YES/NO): NO